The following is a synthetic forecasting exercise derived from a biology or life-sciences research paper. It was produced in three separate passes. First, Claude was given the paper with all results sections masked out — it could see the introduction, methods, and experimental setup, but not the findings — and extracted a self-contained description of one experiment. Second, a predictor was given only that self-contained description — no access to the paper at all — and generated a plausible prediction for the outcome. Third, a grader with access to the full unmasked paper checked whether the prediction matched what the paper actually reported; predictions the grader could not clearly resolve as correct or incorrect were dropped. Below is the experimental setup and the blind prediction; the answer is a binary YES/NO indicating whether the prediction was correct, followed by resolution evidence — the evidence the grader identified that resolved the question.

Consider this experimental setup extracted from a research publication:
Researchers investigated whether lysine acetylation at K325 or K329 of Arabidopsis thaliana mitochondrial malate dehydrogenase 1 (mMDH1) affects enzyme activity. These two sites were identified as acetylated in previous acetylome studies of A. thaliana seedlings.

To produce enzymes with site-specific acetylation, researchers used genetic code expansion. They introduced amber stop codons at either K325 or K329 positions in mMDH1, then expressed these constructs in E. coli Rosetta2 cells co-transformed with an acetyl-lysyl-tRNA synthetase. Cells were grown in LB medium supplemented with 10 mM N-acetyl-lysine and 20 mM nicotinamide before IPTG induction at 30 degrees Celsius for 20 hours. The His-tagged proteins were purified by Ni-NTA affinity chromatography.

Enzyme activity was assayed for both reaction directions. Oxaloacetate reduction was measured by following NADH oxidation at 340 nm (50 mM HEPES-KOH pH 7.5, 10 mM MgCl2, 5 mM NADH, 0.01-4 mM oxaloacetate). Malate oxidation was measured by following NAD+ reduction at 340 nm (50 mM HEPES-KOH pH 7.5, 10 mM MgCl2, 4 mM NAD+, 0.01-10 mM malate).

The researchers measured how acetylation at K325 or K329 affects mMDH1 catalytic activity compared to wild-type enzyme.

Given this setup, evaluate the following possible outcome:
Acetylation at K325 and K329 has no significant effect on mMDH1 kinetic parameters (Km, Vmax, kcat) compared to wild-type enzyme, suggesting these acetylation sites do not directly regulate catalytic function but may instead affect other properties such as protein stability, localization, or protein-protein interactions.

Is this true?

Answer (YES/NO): NO